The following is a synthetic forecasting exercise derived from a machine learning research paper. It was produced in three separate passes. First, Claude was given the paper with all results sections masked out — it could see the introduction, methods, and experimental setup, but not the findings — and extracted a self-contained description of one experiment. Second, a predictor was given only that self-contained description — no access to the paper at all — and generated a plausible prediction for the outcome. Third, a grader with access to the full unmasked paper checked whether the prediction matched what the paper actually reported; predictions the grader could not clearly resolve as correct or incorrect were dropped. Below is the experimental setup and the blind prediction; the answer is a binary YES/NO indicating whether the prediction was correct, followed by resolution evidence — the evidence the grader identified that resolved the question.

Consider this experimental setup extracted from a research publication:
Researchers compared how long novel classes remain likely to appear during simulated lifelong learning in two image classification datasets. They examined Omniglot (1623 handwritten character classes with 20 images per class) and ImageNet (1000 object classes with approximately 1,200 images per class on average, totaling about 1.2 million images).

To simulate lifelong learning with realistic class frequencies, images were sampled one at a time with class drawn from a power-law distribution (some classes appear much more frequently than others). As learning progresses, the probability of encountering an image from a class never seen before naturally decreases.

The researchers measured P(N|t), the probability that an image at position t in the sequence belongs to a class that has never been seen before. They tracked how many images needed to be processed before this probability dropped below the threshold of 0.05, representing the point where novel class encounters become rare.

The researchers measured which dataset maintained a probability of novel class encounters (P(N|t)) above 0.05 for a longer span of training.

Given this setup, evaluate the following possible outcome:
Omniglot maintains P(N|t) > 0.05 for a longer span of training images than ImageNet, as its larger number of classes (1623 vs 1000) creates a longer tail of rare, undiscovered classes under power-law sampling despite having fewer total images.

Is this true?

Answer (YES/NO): YES